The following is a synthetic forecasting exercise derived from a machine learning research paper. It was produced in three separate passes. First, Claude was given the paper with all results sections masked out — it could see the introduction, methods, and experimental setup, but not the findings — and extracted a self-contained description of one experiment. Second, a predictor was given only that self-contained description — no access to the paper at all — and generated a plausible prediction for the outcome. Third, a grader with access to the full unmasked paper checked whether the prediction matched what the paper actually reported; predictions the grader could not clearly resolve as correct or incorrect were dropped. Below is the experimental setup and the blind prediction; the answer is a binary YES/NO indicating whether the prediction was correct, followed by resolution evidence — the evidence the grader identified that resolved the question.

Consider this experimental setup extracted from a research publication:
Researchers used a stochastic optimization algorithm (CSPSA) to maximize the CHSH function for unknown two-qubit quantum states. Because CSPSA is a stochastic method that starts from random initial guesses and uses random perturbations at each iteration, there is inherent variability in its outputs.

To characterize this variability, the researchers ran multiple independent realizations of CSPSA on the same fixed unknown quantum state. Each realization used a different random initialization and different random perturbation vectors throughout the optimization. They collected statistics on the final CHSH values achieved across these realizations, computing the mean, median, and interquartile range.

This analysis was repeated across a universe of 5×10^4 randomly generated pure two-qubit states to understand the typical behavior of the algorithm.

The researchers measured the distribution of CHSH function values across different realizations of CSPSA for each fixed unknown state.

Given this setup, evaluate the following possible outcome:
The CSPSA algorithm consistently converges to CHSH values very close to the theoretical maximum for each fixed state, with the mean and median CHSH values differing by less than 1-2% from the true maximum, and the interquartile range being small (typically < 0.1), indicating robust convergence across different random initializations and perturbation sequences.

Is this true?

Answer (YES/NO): NO